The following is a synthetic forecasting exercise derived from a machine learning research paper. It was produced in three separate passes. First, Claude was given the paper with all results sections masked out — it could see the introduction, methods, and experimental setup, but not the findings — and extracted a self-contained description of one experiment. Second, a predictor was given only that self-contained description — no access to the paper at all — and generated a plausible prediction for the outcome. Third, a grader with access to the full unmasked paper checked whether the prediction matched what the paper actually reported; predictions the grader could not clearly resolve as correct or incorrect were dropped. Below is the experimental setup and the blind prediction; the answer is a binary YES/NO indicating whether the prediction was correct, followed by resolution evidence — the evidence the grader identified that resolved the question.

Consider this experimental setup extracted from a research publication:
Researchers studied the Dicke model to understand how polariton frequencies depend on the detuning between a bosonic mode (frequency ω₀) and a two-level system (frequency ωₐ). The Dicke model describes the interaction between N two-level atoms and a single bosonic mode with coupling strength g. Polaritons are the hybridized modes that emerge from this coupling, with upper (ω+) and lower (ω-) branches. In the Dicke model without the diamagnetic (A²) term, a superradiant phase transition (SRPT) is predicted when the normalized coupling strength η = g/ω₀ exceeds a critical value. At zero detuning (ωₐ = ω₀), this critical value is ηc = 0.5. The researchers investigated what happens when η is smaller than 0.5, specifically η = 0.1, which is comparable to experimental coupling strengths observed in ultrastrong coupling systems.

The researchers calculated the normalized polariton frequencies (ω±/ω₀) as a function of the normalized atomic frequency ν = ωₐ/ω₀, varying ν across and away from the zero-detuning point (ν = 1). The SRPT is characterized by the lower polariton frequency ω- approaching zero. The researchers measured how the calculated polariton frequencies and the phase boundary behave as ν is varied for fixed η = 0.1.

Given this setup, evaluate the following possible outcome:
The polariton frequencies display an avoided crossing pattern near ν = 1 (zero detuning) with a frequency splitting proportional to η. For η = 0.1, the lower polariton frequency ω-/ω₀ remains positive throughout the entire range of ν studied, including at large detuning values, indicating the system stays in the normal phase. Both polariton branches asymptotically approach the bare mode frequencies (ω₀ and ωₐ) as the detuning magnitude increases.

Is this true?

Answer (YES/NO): NO